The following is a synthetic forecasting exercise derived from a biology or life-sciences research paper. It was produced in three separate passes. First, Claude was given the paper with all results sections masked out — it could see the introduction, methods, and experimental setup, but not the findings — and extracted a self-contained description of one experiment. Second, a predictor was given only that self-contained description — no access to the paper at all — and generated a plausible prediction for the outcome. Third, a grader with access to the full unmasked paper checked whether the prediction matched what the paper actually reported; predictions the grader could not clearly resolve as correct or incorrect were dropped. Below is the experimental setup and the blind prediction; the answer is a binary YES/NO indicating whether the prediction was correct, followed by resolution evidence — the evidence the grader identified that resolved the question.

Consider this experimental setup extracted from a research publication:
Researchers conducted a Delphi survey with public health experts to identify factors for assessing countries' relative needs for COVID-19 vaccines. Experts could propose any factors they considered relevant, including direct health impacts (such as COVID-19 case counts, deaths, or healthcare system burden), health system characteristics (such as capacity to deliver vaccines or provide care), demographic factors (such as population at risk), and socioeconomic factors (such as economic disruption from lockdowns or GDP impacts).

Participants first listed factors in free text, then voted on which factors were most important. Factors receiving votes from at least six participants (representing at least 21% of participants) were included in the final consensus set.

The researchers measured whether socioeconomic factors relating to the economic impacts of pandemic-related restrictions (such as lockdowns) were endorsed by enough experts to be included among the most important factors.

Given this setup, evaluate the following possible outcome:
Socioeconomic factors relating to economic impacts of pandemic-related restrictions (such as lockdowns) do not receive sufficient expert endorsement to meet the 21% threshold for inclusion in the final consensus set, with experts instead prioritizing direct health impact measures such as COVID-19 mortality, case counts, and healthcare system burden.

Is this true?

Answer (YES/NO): NO